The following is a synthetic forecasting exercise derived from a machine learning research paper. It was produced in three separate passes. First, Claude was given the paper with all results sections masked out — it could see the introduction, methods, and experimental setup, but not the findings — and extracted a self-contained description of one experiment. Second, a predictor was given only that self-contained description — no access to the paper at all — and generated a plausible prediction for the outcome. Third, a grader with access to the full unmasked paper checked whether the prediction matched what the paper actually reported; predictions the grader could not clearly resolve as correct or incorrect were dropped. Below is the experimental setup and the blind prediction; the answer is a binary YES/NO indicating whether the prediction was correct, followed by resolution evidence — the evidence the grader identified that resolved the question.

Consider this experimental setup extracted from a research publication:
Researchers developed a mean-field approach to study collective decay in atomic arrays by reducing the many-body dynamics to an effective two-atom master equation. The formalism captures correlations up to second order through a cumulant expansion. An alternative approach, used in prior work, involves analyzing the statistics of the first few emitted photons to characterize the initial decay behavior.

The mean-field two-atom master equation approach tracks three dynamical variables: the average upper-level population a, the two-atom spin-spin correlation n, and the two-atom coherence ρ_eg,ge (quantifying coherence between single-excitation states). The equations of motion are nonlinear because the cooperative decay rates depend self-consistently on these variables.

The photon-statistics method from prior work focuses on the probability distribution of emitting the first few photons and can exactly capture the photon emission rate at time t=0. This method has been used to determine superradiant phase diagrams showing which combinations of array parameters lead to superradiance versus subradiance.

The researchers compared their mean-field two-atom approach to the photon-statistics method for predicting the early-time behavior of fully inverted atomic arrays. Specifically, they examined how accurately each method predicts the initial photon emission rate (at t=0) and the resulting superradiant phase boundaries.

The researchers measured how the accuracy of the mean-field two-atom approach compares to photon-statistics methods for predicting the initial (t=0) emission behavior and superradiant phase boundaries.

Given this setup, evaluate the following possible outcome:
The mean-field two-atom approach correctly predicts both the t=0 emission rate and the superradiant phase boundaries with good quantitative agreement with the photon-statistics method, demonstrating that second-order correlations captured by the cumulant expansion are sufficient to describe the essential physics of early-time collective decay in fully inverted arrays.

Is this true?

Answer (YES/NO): NO